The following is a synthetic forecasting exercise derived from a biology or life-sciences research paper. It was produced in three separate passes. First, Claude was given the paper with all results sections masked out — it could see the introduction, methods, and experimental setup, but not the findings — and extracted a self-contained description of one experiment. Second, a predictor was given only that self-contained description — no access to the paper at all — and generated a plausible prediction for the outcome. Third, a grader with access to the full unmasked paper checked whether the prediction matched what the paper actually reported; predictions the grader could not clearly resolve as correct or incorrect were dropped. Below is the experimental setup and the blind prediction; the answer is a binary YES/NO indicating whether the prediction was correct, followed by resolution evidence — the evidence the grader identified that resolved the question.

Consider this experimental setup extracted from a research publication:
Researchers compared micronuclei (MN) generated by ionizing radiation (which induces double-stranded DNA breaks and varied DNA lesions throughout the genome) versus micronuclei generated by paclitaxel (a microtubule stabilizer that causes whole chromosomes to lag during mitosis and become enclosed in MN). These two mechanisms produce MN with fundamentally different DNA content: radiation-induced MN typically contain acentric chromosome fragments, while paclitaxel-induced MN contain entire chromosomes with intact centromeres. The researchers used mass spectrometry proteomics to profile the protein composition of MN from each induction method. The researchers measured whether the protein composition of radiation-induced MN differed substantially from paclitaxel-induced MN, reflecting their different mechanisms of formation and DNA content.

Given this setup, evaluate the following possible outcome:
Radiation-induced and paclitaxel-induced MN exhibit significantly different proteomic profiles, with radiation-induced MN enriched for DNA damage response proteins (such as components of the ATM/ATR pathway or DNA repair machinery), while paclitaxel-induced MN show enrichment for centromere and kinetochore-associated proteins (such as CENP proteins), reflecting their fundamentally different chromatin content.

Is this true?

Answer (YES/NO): NO